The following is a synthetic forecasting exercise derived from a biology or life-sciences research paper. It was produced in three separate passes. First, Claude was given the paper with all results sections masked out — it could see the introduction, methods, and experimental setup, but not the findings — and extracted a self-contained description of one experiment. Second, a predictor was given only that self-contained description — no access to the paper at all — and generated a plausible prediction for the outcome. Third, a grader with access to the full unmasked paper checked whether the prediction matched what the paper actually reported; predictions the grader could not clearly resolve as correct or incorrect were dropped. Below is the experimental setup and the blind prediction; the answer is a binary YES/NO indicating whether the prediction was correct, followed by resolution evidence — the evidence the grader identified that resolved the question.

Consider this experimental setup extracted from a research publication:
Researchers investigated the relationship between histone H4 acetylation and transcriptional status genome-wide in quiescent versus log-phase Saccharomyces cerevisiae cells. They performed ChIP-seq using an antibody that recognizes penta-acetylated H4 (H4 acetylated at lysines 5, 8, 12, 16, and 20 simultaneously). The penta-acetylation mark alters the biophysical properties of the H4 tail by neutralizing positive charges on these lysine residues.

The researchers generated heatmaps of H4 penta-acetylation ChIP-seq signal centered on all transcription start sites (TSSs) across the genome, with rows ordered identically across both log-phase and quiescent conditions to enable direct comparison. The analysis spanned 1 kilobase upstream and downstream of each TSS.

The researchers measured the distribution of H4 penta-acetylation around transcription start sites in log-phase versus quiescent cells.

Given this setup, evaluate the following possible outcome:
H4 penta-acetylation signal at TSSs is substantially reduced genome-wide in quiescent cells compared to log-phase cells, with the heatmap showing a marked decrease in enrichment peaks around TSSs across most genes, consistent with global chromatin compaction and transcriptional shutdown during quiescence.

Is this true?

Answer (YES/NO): YES